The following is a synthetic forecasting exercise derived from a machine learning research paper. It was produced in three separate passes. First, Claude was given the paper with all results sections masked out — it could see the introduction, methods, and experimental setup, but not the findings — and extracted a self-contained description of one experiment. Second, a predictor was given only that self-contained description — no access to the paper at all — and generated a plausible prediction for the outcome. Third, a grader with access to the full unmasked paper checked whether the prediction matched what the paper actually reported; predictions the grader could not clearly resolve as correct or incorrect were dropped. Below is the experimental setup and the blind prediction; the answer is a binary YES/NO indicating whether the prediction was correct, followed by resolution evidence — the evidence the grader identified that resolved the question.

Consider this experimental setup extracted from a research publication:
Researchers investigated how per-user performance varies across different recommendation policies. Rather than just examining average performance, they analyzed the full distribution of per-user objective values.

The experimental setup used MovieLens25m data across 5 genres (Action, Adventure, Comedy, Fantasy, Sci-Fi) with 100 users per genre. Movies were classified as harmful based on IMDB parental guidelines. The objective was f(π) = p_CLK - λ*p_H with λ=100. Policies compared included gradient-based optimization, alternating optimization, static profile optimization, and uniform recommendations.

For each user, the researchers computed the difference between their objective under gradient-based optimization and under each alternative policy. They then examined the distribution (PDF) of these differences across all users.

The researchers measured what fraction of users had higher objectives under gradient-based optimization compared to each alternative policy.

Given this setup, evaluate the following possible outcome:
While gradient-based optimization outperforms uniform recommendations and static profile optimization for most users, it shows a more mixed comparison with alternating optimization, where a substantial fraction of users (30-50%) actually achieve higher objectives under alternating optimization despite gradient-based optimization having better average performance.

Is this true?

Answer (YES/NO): NO